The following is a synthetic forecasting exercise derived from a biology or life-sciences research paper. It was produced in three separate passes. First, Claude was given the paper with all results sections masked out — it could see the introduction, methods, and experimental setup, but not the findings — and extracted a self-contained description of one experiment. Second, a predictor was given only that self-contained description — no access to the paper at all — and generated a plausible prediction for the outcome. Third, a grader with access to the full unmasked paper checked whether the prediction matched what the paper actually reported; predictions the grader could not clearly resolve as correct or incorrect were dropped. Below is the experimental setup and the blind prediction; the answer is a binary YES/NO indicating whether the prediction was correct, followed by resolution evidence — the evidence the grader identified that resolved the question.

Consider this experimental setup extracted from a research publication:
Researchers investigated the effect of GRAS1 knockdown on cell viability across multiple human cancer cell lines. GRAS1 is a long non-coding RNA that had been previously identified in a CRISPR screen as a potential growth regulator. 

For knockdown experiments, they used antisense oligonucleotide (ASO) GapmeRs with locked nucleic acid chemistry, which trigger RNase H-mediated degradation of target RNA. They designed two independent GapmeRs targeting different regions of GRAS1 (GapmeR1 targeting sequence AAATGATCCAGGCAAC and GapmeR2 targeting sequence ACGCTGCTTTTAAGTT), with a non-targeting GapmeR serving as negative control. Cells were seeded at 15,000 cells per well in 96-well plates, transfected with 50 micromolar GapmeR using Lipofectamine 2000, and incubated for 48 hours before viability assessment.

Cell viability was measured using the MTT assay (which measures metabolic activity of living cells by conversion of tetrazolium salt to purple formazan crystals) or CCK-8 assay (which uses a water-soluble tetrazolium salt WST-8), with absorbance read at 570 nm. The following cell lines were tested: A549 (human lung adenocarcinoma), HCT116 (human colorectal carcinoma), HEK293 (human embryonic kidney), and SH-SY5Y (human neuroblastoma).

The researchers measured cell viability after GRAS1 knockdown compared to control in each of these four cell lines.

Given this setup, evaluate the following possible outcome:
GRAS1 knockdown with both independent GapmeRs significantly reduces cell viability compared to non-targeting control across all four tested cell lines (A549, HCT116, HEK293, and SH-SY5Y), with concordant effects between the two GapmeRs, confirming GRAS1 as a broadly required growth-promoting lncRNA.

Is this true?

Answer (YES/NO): NO